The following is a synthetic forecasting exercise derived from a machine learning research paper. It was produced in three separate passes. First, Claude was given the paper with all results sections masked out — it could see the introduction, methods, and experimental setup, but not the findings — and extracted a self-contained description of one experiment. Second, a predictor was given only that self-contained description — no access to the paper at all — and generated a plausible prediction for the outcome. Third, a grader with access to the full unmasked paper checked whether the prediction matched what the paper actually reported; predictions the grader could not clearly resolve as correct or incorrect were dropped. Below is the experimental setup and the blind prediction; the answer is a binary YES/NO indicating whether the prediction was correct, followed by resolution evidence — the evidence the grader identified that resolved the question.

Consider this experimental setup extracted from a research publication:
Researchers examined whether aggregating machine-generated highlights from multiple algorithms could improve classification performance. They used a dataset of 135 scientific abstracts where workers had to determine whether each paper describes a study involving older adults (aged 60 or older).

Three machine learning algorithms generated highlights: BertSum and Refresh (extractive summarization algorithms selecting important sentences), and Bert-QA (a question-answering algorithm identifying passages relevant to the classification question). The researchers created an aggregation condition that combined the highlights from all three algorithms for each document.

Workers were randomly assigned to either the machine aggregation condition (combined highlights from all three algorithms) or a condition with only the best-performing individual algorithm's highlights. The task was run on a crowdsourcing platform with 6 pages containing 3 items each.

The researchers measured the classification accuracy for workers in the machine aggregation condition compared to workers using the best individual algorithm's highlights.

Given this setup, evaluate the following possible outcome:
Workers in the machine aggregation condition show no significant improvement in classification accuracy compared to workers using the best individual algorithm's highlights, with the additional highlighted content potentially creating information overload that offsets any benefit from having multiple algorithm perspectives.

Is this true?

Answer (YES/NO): NO